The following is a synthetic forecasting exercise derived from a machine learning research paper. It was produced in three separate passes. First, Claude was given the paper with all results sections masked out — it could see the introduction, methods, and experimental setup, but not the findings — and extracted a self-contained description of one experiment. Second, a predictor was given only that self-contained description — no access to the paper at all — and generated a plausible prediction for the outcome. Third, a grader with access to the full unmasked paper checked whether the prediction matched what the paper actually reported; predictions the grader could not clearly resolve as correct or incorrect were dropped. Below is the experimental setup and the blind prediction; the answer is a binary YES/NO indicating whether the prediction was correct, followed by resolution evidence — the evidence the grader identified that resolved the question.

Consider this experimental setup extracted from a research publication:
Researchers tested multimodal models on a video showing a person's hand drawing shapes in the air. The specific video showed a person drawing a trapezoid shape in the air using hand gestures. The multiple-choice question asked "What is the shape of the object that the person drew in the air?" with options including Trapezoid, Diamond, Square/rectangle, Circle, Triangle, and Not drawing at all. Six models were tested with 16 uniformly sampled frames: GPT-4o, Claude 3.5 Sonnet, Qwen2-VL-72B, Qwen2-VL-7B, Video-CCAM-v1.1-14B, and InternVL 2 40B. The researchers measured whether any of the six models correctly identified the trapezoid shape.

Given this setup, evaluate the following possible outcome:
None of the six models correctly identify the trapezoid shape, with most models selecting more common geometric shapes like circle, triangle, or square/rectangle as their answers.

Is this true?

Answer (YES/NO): YES